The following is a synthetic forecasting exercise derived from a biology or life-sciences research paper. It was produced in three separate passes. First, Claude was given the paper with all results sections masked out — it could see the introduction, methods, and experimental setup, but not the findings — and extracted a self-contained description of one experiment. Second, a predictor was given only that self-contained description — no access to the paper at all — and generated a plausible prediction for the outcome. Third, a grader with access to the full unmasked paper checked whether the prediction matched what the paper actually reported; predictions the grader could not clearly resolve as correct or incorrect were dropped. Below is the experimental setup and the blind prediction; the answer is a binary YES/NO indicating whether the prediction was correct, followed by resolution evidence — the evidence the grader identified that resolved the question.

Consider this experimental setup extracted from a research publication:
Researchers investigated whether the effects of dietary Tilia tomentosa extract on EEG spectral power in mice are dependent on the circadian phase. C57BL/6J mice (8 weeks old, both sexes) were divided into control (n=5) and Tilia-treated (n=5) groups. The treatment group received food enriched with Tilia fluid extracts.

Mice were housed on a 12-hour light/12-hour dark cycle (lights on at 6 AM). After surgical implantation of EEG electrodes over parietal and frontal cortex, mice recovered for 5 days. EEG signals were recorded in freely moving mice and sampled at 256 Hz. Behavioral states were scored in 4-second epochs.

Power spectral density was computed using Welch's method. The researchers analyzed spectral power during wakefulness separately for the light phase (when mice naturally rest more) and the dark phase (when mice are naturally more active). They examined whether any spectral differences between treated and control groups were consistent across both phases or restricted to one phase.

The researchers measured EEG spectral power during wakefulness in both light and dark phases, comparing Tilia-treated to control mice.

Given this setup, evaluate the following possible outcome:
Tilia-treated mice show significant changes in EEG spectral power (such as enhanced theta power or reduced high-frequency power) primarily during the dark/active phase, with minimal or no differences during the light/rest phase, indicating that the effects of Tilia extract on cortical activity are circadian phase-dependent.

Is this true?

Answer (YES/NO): YES